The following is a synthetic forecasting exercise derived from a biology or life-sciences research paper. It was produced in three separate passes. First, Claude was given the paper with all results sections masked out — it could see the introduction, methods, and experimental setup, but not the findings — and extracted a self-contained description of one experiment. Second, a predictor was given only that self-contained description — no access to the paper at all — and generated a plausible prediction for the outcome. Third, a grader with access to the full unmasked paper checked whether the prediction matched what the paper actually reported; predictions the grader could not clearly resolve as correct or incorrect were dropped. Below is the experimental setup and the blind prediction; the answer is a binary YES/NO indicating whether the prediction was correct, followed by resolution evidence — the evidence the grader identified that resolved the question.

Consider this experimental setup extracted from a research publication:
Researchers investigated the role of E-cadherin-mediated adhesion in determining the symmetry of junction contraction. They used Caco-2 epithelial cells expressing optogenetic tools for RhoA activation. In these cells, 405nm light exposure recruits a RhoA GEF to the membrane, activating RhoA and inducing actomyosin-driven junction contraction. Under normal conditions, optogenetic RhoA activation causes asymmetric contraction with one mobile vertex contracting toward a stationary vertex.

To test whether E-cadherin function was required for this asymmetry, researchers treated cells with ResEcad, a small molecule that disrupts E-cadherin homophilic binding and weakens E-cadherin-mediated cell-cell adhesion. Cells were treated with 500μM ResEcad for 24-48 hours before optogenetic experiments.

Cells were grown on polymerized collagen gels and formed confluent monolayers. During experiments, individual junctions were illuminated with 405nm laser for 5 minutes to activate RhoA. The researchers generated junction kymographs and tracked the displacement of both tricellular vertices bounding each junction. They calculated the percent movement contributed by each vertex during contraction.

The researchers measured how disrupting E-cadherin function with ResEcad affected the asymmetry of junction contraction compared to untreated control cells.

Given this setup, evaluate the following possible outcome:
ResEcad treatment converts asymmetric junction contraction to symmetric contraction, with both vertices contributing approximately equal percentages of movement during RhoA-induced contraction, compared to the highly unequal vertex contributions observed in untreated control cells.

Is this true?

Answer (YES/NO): NO